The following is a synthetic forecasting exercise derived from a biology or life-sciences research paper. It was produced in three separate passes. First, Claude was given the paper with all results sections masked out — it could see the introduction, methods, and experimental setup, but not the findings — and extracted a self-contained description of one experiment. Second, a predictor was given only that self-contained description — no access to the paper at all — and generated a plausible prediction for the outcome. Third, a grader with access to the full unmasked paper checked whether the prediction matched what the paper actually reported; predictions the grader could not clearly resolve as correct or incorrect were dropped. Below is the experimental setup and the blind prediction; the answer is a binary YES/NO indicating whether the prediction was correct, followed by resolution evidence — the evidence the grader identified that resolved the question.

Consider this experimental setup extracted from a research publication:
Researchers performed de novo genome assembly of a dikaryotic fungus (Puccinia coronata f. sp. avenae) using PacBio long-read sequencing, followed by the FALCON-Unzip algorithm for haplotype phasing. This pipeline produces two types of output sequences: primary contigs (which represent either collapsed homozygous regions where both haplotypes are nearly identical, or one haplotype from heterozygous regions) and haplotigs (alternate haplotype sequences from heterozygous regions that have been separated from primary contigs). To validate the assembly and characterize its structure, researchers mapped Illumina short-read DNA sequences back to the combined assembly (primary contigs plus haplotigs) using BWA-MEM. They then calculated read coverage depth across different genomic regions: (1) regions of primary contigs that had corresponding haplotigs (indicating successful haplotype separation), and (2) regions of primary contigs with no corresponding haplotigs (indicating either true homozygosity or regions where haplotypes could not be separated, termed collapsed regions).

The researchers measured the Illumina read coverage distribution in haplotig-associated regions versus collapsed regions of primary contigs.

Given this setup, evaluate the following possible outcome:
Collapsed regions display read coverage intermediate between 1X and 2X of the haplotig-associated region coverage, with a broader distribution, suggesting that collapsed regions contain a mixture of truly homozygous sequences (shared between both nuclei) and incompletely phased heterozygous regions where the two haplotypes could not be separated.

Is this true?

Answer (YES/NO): YES